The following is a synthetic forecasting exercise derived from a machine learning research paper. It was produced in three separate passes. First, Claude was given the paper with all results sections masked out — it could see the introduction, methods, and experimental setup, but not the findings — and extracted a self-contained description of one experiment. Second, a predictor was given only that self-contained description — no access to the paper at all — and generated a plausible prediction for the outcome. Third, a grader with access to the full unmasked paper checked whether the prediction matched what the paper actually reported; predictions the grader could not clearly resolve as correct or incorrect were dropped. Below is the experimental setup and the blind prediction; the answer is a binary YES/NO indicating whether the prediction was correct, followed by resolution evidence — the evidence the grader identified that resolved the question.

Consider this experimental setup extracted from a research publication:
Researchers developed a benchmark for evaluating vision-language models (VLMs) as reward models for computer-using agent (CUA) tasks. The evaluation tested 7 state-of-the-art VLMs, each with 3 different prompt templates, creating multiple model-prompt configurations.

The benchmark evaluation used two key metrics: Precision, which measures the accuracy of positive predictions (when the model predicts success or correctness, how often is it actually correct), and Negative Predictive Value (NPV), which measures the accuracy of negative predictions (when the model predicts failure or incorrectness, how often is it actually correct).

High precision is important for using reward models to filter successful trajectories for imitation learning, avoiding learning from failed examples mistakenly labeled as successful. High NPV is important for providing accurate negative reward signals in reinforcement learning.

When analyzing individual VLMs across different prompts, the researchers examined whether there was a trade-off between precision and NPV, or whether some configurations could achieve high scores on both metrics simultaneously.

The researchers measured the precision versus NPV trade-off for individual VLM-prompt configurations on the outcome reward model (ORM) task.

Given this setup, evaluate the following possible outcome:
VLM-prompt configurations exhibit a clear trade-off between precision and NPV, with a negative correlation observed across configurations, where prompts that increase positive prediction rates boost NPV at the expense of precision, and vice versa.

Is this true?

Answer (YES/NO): NO